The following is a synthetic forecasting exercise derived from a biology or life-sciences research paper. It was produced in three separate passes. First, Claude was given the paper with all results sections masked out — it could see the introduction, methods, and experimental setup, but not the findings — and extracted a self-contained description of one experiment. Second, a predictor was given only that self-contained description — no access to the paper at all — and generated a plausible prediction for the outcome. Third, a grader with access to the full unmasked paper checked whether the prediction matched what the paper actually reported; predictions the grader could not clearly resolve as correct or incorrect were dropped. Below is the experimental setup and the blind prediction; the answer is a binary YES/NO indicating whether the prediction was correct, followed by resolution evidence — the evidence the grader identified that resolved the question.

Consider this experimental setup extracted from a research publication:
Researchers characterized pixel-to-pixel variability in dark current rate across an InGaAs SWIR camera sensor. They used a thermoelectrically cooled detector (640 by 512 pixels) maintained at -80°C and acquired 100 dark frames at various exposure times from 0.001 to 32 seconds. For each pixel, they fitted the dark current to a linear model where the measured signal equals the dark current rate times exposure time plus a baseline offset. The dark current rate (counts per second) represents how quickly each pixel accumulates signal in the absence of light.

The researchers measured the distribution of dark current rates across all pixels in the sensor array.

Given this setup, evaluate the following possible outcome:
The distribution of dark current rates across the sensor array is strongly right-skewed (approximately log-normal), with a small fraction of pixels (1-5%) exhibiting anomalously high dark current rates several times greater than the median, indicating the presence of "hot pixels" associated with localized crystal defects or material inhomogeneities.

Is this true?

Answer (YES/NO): NO